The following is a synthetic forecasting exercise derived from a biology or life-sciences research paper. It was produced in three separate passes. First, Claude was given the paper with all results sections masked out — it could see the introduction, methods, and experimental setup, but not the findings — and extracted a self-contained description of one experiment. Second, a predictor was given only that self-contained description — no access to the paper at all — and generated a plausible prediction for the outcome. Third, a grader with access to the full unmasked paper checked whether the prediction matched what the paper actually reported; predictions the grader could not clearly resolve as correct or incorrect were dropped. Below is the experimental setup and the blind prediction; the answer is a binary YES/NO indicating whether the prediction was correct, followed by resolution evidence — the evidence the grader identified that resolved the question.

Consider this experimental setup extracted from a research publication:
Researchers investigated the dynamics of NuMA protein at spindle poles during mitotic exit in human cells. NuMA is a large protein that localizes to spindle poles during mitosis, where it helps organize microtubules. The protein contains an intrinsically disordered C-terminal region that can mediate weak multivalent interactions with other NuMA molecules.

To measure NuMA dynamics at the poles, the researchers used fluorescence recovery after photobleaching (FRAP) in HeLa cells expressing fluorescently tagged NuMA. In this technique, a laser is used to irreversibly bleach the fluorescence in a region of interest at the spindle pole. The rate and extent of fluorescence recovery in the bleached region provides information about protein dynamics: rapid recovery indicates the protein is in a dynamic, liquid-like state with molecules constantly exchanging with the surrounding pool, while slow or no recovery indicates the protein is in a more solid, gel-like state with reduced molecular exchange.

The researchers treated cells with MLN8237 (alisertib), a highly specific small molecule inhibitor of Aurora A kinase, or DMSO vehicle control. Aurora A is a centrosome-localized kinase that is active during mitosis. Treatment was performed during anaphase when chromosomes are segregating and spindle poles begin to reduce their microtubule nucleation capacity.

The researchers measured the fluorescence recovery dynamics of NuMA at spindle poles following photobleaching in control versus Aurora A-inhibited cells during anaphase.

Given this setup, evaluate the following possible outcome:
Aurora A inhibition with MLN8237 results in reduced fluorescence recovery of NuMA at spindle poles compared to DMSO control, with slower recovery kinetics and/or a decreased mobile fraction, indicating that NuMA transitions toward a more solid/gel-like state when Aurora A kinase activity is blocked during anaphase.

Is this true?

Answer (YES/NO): YES